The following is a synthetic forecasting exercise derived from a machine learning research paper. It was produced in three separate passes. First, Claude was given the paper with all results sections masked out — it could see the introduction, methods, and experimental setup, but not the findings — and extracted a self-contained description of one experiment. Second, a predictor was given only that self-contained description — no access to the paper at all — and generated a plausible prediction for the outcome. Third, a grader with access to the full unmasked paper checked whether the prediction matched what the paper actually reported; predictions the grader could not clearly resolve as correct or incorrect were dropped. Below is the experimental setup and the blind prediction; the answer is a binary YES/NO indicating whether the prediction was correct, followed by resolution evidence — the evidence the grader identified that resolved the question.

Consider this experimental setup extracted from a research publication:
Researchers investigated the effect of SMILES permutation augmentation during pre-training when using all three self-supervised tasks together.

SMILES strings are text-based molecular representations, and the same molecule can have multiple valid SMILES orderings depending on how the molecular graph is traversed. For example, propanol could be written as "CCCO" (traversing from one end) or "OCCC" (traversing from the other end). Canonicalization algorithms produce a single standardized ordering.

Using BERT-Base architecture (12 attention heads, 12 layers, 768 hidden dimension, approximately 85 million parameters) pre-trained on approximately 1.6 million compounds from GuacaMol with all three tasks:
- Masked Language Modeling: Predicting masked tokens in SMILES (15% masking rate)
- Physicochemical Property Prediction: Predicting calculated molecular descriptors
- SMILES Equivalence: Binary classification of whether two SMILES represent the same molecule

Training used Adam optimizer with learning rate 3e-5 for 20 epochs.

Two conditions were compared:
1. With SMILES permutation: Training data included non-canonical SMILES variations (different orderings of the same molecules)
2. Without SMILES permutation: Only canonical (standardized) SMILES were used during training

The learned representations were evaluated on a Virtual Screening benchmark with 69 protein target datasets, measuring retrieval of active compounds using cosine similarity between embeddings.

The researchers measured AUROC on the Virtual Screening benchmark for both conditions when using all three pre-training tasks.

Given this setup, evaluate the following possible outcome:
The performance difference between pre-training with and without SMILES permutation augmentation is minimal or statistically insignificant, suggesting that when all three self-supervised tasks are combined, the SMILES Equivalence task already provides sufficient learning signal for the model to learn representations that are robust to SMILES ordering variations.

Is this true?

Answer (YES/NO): NO